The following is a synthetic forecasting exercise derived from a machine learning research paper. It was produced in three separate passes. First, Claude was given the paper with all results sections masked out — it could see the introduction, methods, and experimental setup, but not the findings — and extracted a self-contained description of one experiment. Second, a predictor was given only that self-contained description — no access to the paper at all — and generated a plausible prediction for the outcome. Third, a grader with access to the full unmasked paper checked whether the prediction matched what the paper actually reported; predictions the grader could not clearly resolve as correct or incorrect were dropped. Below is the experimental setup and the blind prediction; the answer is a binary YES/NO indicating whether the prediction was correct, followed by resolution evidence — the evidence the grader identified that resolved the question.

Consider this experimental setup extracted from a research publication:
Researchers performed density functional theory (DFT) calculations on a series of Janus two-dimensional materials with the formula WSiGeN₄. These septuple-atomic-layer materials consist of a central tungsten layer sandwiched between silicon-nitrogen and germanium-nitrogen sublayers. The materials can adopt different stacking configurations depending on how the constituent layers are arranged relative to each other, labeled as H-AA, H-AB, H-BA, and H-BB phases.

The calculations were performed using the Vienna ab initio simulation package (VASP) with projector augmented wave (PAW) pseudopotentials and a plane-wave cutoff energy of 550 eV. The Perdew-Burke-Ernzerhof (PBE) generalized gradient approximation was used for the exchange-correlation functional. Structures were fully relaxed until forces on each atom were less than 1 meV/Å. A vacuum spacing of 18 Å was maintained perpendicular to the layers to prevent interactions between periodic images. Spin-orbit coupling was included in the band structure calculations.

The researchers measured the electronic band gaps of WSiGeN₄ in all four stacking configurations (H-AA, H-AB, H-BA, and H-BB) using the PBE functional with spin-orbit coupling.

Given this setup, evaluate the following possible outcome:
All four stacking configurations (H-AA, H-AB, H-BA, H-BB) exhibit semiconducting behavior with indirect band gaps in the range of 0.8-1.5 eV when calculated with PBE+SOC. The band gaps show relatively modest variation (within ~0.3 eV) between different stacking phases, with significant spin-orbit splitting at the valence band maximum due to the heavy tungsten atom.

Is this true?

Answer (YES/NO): NO